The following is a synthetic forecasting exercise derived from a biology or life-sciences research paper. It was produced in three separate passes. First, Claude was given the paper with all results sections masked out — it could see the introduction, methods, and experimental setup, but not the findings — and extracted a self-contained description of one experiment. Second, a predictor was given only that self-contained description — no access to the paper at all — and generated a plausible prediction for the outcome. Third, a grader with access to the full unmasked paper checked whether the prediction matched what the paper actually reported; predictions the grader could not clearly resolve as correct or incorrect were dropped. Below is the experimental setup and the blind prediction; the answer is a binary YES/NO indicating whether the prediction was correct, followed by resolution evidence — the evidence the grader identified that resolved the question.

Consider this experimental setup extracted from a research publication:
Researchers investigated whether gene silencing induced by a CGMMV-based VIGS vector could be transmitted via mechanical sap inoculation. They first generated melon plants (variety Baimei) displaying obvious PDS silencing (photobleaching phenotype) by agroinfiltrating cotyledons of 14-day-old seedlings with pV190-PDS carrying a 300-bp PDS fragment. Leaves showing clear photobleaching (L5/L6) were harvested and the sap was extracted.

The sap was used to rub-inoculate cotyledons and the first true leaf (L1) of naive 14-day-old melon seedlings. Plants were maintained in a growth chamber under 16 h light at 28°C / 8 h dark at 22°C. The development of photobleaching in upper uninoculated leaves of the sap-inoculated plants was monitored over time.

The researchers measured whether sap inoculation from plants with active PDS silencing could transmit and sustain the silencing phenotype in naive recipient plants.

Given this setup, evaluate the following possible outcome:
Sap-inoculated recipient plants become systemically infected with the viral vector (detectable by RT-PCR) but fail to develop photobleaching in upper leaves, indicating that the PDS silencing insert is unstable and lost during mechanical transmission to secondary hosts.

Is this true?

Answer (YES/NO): NO